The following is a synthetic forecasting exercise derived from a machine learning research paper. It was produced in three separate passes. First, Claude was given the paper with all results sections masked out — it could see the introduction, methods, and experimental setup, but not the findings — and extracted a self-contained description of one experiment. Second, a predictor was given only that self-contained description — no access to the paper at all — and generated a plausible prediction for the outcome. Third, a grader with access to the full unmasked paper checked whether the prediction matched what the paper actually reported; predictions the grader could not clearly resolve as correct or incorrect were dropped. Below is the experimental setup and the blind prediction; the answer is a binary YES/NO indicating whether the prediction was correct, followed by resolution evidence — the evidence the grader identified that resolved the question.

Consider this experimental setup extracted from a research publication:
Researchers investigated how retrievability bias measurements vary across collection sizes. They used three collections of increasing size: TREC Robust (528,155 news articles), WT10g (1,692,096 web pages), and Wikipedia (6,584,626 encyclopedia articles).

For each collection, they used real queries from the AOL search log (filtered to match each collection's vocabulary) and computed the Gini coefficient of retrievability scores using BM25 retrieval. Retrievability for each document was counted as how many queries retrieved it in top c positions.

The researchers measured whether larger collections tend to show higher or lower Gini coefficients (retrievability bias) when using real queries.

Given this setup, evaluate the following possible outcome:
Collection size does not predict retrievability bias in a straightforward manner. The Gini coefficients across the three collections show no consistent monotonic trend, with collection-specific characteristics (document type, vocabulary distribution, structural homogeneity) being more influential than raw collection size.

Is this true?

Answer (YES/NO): NO